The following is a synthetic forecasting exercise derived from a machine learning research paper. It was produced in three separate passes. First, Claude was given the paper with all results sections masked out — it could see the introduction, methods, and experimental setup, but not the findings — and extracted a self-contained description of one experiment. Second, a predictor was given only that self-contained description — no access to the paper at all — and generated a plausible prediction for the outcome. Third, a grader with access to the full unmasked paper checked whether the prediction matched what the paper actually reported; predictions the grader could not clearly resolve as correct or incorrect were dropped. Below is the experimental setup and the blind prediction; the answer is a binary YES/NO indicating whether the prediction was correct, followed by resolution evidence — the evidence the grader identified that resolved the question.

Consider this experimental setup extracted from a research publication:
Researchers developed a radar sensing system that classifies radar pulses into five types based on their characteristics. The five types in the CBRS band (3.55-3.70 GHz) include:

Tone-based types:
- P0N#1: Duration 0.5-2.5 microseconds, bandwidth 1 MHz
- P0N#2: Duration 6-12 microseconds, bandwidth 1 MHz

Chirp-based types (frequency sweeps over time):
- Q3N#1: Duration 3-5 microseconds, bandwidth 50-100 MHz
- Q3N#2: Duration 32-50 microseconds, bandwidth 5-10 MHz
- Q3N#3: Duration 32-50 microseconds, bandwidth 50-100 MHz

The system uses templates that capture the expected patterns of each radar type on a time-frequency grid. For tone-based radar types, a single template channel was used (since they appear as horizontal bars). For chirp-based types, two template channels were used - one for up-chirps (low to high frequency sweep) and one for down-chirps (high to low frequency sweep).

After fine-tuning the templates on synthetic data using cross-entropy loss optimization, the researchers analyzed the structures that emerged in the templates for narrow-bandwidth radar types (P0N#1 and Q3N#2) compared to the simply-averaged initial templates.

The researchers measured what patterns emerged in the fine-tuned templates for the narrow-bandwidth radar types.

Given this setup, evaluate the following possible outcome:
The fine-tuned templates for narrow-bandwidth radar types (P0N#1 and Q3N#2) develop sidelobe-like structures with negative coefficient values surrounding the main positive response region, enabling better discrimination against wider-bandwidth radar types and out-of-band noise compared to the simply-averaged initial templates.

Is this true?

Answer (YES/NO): YES